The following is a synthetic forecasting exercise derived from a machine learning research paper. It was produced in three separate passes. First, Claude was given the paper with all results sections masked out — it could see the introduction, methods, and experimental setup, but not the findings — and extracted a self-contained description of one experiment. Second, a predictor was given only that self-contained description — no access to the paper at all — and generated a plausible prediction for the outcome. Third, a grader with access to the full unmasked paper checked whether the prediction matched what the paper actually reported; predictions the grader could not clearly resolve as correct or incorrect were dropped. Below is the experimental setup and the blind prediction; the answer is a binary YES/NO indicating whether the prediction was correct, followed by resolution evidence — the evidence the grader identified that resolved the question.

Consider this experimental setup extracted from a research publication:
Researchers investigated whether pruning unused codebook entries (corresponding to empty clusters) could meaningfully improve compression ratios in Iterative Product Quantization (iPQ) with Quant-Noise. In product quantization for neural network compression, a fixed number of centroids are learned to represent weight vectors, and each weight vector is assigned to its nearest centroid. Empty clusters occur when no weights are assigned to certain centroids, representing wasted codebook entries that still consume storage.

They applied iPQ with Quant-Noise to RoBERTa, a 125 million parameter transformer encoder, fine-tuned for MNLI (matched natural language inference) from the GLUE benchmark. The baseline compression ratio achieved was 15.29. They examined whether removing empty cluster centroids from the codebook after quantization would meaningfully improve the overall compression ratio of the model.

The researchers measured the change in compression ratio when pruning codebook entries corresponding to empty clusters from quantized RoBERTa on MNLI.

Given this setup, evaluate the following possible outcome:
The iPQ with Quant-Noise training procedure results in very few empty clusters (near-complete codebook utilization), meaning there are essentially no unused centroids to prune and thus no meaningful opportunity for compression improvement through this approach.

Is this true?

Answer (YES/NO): NO